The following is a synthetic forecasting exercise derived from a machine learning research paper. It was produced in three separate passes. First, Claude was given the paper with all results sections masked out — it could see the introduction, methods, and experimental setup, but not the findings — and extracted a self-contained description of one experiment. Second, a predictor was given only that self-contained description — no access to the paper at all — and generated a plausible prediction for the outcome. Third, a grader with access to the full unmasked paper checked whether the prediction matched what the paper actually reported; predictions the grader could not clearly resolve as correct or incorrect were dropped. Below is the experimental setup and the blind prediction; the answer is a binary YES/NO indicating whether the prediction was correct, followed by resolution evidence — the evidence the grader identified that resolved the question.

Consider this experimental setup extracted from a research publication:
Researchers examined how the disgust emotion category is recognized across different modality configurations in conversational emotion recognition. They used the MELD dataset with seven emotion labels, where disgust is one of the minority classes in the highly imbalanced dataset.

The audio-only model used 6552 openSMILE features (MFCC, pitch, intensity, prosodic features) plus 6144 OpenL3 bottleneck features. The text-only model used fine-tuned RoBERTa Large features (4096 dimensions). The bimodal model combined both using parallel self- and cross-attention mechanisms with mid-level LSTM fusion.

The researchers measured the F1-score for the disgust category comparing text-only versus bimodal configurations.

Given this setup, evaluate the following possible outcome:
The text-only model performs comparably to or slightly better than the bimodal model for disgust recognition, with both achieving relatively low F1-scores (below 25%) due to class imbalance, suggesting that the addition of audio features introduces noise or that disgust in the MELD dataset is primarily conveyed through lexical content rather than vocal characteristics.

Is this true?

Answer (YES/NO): NO